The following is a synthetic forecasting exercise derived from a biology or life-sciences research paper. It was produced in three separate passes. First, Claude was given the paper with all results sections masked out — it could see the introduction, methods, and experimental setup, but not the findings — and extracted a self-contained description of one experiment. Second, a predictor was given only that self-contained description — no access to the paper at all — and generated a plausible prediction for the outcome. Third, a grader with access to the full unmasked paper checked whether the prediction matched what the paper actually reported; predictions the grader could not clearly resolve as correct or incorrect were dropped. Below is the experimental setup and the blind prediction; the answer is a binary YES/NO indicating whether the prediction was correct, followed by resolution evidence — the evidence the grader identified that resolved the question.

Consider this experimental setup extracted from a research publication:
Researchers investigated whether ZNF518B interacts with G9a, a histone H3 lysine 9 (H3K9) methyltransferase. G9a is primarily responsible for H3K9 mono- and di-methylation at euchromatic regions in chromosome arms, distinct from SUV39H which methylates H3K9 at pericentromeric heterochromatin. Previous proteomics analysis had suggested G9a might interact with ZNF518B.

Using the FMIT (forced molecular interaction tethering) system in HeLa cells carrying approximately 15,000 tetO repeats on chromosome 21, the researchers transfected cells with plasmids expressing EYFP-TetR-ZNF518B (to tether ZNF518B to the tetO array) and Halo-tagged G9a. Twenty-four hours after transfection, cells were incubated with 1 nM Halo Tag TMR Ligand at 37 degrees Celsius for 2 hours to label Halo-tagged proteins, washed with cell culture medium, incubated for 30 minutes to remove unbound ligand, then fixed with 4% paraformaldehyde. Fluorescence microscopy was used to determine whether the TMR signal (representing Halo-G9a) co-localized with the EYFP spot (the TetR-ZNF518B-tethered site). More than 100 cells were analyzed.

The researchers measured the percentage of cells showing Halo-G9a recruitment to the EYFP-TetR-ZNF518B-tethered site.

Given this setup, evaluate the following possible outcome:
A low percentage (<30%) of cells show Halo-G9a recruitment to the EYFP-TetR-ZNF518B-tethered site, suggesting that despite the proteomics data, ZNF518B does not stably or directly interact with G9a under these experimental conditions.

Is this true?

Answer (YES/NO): NO